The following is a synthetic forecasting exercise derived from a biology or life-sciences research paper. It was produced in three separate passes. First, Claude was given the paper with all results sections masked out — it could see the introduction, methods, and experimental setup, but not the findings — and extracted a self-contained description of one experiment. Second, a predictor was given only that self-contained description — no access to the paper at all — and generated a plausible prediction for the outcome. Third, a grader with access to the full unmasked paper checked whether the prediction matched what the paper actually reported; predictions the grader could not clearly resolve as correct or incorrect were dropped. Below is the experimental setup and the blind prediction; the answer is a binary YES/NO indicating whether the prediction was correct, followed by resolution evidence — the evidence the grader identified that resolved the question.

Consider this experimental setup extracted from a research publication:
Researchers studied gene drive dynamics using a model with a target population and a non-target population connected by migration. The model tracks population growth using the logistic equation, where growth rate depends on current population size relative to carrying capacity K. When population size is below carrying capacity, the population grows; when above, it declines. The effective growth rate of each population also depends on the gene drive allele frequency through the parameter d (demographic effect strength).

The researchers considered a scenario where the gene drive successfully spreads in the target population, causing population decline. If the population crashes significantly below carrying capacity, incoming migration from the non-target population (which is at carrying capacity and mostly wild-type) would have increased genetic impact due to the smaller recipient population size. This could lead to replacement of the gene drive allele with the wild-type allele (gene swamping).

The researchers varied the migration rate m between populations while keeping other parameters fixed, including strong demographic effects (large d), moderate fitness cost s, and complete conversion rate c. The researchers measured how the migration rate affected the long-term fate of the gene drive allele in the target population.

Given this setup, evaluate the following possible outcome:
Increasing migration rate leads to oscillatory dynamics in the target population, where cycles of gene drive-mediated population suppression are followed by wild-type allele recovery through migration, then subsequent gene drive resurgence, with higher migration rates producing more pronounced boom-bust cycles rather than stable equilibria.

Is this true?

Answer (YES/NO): NO